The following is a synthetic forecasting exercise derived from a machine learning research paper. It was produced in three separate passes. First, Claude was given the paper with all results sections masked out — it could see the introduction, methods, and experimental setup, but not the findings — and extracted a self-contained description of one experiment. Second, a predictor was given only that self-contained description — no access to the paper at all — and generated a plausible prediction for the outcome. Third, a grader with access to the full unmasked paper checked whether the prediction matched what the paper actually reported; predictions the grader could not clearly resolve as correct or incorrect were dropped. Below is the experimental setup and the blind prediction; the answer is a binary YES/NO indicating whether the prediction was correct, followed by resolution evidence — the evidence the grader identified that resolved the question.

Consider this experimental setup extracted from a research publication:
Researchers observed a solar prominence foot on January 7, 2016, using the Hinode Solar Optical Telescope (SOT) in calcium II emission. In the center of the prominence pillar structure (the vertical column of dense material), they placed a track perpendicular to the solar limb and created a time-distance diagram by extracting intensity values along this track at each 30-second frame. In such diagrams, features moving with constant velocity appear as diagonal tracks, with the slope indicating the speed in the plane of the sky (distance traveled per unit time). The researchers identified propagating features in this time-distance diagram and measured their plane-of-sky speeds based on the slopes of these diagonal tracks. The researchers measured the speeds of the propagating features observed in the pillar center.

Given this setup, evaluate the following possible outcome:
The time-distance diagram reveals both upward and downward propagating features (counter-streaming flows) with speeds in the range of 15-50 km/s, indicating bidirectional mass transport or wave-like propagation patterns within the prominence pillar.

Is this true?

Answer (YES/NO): NO